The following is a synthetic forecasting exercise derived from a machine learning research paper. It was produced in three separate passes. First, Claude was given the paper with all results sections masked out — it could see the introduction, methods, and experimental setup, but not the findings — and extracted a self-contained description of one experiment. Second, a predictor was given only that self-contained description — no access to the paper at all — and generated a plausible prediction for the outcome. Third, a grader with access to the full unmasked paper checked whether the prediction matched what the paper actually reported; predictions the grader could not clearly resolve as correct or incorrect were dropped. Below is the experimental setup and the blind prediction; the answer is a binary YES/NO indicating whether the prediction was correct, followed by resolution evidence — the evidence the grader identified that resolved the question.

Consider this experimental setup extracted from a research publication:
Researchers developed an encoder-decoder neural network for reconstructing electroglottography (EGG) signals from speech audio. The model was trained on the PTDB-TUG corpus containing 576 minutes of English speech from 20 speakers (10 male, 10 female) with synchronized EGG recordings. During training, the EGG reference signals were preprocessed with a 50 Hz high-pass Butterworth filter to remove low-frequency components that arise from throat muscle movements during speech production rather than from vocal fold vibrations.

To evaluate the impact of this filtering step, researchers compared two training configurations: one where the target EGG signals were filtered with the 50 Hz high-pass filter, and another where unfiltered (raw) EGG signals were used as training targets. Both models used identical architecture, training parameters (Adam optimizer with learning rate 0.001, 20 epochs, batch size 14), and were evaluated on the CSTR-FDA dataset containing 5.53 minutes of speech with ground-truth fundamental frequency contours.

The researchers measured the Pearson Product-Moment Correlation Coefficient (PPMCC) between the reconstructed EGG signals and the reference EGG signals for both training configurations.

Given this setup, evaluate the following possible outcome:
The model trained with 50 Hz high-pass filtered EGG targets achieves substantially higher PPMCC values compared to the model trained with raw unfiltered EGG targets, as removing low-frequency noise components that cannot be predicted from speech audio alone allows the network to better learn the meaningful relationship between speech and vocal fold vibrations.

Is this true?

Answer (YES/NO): YES